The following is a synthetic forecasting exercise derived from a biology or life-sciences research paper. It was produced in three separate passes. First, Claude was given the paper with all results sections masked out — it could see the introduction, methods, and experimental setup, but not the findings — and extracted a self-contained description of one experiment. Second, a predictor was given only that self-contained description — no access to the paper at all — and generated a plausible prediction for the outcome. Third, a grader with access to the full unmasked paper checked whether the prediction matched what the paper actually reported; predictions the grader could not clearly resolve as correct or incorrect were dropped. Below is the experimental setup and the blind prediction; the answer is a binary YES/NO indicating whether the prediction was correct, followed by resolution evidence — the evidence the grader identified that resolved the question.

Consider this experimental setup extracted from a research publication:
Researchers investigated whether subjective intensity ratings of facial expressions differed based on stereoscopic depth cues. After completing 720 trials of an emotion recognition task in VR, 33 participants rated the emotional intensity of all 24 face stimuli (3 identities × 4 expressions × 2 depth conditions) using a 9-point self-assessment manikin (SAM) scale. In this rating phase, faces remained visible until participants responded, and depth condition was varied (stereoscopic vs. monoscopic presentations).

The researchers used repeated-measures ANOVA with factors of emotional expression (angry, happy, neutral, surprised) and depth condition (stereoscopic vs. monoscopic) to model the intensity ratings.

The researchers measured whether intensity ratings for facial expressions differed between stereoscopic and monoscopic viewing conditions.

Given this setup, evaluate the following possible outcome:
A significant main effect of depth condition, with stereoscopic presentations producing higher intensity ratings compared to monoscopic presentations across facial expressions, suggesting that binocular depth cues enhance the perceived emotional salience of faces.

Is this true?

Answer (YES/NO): NO